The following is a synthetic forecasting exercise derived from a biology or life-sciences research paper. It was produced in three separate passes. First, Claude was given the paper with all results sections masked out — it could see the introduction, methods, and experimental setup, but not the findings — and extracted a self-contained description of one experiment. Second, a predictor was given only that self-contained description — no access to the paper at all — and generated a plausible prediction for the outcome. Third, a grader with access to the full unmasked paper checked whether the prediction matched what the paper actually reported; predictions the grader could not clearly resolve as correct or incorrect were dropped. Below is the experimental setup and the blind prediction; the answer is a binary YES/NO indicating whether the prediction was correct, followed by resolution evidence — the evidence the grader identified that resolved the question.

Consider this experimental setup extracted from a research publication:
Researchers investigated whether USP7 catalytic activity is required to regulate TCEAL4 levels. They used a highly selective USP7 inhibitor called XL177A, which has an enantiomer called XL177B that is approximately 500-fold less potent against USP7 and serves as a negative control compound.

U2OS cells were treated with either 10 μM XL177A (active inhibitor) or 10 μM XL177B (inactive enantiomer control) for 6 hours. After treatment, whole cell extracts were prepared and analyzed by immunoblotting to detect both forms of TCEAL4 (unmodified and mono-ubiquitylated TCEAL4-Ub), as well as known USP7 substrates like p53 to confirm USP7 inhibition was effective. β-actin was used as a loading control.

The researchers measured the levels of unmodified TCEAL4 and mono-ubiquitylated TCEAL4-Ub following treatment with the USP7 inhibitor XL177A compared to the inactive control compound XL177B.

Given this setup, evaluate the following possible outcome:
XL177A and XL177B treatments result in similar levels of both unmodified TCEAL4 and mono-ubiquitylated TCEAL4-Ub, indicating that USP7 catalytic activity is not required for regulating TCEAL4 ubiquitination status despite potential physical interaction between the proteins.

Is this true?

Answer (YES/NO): NO